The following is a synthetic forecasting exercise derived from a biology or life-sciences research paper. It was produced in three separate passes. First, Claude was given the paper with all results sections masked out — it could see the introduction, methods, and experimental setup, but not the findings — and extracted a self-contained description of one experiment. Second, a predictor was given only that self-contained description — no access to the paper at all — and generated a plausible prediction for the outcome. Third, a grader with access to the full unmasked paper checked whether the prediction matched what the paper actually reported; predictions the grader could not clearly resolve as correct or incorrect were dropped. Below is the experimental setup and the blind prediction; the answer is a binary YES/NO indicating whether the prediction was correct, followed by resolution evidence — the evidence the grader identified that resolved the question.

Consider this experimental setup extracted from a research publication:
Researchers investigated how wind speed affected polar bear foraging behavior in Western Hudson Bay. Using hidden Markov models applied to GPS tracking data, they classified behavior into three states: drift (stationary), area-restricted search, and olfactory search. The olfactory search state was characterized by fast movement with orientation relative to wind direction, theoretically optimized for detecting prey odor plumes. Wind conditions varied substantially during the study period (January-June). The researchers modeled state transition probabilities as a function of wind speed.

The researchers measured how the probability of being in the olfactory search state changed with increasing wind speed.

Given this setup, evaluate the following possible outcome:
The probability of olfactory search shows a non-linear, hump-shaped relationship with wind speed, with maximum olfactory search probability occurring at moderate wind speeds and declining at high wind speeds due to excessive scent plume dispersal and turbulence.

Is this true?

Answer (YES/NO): NO